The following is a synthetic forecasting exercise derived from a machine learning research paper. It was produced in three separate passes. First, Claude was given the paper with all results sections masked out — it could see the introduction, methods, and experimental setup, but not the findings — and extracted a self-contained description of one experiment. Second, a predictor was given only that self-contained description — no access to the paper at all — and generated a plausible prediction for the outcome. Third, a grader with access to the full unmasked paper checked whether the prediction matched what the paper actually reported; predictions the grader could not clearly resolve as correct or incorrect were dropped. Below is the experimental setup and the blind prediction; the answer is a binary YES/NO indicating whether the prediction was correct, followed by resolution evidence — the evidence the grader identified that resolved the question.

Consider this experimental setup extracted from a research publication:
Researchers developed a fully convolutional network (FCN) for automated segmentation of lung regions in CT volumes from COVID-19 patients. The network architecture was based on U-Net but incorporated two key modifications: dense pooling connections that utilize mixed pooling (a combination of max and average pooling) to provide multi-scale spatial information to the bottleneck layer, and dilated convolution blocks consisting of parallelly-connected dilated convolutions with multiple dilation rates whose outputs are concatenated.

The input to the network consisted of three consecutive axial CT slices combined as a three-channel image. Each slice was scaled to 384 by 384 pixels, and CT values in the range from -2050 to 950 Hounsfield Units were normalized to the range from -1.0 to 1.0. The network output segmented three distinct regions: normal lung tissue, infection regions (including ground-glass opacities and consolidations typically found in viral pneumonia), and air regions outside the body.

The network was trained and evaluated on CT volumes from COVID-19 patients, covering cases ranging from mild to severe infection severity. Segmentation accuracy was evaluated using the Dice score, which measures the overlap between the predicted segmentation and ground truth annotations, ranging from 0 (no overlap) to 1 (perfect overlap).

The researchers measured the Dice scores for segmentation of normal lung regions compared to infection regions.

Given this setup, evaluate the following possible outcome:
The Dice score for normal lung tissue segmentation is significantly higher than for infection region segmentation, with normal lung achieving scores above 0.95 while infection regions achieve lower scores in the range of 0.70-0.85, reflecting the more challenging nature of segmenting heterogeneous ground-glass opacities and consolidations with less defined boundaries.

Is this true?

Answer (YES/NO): NO